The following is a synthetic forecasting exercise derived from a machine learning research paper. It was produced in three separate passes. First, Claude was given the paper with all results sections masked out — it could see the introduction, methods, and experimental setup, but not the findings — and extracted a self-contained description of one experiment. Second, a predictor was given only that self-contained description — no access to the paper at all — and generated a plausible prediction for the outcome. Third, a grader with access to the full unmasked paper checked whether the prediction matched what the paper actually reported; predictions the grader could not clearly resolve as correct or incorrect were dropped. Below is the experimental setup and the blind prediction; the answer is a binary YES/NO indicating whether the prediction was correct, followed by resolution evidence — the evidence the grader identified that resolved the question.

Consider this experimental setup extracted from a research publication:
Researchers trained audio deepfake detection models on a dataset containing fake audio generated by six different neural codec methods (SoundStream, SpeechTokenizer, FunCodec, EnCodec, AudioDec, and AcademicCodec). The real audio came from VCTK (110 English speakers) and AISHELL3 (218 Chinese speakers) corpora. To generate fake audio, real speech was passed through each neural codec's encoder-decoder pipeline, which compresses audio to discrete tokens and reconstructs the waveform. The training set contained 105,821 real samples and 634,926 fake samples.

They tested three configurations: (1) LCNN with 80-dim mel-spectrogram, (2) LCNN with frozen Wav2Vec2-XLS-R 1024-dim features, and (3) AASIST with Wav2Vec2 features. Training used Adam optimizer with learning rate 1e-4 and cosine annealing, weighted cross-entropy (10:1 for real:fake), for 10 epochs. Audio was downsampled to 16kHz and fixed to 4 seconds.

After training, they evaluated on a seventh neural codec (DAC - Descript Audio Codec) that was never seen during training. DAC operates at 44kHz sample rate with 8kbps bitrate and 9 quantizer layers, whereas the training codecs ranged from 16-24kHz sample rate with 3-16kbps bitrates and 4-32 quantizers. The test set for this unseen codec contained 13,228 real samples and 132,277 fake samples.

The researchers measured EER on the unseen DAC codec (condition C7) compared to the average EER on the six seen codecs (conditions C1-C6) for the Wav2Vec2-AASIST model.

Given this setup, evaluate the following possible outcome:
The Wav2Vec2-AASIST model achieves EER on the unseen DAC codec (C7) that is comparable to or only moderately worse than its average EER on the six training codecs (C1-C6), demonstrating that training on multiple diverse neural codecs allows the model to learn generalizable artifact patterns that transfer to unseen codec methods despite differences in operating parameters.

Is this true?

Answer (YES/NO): NO